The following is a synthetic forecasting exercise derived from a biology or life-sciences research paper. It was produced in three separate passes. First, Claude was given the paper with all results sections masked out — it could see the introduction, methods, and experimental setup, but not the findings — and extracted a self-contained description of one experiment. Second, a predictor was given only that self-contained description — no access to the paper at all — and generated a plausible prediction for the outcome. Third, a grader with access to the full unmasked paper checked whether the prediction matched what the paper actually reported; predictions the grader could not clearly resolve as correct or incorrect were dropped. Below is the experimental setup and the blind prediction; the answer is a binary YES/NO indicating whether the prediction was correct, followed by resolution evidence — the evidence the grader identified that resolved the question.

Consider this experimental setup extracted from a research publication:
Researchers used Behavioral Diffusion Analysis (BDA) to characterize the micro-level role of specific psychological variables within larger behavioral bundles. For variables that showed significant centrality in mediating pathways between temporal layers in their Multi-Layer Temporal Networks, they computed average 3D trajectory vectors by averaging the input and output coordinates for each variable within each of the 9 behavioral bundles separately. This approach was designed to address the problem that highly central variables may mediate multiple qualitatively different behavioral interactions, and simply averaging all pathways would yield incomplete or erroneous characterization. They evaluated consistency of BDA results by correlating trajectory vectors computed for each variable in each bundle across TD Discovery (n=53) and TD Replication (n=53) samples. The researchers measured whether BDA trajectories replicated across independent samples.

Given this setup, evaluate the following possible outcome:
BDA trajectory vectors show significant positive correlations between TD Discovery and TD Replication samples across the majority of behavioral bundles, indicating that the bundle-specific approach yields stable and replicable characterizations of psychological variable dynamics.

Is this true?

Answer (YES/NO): NO